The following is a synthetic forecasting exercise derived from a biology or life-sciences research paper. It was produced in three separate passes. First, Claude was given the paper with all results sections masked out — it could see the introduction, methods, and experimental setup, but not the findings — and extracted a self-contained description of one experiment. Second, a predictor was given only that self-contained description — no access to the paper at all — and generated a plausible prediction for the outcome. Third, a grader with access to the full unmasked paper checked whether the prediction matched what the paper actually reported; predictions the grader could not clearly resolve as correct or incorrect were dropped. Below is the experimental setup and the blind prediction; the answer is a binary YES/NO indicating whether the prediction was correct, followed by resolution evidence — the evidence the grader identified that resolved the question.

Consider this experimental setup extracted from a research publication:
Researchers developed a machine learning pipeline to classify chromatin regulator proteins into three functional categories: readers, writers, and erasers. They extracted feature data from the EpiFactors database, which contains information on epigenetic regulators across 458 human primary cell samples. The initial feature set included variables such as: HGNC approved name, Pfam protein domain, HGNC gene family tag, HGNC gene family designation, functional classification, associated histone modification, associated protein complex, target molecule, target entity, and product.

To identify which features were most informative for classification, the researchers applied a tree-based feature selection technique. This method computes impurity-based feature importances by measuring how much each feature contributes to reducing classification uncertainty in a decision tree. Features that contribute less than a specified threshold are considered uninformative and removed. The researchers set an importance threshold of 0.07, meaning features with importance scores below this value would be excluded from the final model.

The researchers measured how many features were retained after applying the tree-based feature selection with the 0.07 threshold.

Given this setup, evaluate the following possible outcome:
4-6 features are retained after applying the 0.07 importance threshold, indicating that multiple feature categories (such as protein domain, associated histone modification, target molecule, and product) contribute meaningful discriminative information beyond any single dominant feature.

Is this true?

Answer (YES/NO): NO